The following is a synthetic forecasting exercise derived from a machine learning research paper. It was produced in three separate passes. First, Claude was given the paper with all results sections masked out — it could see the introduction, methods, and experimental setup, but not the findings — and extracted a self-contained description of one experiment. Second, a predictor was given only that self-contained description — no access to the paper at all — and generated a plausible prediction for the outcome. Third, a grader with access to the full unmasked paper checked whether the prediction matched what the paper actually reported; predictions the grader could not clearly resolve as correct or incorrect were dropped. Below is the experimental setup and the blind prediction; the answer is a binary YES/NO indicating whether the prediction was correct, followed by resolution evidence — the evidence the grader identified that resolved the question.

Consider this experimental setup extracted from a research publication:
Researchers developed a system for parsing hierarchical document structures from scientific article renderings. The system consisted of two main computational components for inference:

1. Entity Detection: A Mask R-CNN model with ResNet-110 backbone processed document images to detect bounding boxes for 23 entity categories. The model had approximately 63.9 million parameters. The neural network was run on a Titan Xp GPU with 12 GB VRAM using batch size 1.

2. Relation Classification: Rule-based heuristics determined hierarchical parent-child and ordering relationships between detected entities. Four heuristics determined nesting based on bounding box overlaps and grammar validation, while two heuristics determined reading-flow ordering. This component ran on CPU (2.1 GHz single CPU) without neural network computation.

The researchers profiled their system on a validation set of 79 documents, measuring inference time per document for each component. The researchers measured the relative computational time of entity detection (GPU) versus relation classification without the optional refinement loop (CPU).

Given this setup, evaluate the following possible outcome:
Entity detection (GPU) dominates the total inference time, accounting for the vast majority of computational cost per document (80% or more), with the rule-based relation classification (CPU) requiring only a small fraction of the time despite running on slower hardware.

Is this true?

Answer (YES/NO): YES